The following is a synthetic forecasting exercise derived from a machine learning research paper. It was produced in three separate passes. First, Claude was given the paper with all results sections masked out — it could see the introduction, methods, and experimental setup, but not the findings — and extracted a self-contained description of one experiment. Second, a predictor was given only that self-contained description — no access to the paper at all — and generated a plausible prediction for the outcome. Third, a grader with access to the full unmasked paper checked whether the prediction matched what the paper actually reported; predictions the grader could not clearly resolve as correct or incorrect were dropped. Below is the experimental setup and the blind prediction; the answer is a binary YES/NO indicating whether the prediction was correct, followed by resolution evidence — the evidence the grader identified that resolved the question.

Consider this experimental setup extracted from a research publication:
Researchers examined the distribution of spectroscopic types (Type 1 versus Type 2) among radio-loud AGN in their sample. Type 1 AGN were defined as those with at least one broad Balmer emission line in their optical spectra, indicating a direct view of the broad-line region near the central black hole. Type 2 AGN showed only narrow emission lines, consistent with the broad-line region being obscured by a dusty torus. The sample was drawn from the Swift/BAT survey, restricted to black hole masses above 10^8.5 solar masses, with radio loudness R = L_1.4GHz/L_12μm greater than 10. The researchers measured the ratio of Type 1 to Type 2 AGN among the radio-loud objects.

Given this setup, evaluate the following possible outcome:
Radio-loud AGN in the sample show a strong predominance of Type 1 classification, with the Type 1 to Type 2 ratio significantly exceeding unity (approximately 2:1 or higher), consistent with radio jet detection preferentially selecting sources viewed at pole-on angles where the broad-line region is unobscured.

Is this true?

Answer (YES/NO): NO